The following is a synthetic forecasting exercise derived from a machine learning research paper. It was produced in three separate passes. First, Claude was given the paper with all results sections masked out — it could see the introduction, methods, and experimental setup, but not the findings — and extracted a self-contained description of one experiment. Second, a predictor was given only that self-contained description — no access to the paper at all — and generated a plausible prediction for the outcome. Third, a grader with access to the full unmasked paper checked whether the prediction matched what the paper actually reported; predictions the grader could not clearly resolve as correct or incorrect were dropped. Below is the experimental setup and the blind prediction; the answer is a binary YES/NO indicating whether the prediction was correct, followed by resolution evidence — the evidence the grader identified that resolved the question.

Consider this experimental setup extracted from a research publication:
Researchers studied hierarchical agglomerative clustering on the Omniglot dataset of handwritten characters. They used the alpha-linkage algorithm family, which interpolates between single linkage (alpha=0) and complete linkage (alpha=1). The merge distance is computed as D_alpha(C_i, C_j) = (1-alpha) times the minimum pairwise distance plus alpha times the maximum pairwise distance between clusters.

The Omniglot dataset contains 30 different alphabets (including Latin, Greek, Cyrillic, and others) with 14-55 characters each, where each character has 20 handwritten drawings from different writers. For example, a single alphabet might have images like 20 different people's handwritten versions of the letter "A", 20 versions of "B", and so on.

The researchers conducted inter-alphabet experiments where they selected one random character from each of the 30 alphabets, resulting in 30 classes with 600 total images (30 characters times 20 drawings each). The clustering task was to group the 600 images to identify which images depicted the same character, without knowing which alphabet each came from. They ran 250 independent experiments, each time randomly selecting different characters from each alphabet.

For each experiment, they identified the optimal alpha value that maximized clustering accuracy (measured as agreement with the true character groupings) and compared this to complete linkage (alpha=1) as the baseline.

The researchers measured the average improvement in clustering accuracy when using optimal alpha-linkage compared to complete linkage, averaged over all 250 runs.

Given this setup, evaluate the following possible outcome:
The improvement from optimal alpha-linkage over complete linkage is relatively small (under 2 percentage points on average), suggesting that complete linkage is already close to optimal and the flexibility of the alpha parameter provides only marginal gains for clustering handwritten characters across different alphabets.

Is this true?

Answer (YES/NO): YES